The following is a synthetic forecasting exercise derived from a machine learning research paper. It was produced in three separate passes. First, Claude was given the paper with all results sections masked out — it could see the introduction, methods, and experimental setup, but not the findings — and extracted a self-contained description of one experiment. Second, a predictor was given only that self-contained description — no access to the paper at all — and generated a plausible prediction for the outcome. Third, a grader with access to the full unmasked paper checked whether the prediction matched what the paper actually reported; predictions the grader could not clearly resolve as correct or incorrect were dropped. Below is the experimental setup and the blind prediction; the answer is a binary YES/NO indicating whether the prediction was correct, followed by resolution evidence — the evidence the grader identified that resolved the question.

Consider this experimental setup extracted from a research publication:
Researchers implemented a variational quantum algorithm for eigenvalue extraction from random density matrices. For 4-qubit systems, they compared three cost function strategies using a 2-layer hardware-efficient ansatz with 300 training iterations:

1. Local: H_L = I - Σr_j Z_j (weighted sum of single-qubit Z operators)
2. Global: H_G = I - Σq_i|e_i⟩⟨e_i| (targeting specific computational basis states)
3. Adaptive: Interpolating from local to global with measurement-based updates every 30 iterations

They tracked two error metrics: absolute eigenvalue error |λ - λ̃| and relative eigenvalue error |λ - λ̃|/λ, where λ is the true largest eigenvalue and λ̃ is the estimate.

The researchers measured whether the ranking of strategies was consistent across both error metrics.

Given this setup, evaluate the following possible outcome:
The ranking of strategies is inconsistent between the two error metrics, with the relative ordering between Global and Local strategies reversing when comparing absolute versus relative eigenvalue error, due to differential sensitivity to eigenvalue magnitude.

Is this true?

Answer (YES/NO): NO